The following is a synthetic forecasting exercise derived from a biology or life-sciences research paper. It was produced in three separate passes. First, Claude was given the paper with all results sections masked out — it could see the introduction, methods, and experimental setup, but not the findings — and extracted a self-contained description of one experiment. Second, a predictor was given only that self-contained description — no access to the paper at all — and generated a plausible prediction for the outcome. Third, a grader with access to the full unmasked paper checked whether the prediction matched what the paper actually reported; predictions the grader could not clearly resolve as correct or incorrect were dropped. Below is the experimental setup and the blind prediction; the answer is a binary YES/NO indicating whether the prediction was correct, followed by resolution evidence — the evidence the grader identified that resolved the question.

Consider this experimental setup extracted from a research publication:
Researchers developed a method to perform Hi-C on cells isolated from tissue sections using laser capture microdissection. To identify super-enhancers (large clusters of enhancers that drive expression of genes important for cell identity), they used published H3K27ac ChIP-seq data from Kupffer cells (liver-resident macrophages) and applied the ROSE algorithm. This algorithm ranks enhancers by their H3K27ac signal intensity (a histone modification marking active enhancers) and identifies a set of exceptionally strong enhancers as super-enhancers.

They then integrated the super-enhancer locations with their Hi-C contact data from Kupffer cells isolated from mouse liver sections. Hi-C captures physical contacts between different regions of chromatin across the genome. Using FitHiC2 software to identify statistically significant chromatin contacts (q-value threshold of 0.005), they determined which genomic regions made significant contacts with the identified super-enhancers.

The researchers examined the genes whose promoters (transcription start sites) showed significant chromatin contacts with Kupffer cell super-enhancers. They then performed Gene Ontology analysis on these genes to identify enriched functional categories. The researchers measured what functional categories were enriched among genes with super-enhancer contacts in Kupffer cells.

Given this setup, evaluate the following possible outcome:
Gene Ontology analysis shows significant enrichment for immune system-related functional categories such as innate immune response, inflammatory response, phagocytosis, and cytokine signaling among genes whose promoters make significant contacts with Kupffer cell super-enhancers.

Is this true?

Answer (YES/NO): YES